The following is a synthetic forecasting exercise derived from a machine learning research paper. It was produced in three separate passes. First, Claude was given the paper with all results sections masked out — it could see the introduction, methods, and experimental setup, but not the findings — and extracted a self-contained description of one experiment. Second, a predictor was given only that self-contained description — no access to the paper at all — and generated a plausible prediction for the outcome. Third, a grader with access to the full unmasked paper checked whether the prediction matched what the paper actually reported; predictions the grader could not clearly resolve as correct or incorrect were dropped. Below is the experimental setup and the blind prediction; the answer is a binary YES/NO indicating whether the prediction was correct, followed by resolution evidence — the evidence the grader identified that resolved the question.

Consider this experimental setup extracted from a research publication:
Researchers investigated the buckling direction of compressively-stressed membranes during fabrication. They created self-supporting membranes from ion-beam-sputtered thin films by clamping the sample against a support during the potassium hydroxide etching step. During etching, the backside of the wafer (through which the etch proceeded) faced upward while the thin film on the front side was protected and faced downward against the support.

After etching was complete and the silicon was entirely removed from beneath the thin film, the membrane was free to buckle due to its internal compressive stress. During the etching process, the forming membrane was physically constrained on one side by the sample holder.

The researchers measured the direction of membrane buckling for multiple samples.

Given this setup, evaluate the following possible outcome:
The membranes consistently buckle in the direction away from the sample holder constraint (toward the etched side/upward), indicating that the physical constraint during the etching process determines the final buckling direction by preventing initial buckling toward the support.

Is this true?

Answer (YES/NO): NO